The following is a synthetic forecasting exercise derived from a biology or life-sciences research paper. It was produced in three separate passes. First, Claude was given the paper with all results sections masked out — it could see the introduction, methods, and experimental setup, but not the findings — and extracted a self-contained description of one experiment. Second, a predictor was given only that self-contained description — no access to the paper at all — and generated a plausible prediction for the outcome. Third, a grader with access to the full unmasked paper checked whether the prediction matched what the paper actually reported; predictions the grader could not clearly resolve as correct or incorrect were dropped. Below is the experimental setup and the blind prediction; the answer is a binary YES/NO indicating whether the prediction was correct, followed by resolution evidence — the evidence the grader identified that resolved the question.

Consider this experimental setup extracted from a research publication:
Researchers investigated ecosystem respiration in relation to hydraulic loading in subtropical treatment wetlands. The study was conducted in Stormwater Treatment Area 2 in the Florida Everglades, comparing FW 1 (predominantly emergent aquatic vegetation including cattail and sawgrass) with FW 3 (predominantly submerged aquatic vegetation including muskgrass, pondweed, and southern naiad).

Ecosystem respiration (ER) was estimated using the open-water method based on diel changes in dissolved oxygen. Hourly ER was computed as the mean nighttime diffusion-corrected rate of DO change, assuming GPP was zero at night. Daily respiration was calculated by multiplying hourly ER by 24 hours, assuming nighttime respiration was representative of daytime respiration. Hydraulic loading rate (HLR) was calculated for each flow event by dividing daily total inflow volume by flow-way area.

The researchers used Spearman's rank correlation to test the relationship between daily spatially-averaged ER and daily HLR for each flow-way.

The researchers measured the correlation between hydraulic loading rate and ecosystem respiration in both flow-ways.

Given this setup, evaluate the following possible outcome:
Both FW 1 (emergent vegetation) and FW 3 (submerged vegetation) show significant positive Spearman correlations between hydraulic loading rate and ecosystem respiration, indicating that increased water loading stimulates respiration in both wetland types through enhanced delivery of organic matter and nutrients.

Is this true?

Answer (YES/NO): NO